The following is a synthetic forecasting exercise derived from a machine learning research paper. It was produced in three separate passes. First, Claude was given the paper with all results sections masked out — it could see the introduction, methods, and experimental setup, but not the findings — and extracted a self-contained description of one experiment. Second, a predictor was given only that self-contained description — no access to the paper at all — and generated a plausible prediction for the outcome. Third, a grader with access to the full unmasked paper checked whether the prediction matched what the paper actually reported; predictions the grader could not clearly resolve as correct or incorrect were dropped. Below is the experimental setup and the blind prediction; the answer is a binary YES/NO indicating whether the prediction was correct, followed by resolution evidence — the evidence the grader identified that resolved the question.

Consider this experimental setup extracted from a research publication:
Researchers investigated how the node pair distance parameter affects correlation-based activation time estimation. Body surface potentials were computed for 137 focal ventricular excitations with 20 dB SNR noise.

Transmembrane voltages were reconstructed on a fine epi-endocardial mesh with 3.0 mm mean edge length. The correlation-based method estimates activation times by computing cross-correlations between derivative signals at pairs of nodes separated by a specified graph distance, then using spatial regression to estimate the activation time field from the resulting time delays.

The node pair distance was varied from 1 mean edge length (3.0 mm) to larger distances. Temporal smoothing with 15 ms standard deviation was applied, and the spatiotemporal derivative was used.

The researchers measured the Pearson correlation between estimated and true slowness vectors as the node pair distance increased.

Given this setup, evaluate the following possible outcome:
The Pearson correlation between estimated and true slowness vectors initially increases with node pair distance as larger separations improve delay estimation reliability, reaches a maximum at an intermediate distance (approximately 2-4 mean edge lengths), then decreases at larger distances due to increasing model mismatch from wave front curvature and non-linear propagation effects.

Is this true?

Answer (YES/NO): NO